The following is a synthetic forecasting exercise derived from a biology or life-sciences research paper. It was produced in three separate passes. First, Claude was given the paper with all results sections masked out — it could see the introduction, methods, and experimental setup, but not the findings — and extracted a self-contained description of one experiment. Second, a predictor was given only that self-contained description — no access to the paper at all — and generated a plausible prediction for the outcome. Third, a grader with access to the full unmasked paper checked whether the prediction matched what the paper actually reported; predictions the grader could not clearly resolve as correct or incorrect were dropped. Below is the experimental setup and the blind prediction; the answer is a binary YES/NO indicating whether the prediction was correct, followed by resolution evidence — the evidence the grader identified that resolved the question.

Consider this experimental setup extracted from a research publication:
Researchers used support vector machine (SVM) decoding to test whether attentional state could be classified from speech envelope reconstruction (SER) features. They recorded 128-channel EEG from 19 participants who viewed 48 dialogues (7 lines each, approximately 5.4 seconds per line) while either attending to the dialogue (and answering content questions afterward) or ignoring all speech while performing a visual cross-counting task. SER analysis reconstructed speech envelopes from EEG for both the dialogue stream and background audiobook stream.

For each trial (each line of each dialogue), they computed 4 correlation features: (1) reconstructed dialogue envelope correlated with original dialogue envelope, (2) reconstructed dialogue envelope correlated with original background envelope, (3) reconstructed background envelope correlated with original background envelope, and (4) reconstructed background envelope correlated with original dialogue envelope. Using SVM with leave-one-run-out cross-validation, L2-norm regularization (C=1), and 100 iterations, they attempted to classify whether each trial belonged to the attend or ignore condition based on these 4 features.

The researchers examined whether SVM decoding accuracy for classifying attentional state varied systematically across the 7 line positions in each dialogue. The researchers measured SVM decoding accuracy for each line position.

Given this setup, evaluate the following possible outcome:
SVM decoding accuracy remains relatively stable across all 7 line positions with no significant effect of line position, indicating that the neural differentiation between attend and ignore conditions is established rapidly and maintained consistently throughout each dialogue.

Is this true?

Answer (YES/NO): NO